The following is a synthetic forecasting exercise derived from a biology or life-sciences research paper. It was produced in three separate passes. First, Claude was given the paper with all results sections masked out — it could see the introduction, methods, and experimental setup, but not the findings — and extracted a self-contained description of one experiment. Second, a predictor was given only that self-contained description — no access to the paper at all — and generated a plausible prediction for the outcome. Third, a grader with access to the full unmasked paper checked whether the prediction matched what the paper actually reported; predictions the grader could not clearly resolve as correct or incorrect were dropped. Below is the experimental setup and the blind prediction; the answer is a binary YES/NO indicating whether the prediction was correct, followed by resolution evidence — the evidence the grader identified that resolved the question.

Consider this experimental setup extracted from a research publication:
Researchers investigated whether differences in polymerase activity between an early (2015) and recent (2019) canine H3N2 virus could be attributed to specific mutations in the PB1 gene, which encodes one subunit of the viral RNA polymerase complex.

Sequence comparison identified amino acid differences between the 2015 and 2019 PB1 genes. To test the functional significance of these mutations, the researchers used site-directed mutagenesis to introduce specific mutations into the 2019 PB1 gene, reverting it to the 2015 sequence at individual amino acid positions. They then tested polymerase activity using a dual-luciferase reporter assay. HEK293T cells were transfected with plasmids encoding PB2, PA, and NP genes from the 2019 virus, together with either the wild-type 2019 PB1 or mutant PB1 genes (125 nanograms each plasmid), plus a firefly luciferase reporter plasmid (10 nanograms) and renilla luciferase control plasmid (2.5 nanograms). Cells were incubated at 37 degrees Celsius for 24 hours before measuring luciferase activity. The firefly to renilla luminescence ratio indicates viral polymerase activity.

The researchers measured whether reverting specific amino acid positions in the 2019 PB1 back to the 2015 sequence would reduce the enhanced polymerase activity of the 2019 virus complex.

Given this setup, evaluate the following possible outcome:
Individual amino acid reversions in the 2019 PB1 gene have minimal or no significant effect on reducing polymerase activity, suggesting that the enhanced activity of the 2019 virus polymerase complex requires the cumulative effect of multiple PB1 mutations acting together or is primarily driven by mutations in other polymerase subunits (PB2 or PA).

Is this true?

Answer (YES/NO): NO